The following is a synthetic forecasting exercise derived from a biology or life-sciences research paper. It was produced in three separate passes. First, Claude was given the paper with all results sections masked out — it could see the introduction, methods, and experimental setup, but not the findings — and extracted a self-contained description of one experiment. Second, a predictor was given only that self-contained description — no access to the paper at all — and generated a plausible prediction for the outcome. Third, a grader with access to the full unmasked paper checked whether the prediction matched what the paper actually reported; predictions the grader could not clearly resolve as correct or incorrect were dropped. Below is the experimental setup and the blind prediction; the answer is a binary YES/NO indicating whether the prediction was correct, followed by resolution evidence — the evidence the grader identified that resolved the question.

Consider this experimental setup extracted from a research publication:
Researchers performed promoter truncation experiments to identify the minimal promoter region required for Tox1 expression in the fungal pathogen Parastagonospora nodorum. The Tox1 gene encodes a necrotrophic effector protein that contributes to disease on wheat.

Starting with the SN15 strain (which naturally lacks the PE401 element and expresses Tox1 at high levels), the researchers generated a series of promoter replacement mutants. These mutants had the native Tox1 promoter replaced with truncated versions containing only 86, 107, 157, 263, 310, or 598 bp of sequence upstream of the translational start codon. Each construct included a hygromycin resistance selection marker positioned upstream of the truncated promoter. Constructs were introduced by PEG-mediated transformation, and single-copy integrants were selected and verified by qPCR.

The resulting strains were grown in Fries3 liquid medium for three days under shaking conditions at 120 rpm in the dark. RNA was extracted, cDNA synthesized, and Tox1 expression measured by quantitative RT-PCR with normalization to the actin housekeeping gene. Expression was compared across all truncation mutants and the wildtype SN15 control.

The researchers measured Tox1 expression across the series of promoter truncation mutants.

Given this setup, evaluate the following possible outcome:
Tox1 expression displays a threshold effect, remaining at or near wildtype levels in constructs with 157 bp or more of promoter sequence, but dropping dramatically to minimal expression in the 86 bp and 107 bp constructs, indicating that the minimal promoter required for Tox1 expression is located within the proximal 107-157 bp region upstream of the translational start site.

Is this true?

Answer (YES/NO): NO